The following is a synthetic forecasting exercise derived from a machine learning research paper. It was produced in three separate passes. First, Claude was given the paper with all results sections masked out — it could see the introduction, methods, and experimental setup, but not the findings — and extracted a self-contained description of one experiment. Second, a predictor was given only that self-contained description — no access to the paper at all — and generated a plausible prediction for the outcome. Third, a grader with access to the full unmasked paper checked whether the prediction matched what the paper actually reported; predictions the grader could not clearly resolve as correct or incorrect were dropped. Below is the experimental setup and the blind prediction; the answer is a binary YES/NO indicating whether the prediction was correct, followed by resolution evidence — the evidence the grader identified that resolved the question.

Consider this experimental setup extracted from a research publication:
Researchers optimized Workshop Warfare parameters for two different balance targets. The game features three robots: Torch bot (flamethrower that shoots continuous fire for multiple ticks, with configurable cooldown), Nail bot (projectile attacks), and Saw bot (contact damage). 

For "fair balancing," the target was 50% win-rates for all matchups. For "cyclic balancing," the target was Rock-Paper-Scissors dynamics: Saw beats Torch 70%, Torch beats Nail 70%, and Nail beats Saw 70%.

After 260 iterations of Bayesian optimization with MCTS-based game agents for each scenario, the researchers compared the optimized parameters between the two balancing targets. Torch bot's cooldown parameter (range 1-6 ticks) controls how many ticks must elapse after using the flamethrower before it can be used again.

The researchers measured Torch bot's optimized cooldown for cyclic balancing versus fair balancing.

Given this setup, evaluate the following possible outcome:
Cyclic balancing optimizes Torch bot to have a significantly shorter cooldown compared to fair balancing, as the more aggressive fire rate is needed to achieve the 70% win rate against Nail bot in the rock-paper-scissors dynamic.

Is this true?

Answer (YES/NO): NO